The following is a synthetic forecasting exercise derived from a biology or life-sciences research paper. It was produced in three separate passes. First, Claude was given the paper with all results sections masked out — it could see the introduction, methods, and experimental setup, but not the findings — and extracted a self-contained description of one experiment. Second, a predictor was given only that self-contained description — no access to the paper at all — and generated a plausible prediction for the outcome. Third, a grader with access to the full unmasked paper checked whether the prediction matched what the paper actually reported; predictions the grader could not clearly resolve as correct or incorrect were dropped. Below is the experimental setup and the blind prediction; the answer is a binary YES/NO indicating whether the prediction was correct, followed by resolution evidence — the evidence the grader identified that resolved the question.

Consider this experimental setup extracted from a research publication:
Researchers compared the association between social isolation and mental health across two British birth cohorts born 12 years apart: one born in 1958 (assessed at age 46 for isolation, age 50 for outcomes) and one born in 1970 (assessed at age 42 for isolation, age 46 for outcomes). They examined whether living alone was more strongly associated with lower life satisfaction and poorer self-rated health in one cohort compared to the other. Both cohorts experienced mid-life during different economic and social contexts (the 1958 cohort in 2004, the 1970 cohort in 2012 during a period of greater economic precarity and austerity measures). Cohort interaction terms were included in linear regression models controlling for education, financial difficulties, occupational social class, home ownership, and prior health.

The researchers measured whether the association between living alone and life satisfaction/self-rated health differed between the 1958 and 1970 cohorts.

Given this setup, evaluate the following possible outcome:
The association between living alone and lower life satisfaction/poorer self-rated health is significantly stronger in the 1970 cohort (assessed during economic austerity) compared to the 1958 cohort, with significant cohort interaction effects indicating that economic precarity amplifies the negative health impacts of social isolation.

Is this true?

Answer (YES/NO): NO